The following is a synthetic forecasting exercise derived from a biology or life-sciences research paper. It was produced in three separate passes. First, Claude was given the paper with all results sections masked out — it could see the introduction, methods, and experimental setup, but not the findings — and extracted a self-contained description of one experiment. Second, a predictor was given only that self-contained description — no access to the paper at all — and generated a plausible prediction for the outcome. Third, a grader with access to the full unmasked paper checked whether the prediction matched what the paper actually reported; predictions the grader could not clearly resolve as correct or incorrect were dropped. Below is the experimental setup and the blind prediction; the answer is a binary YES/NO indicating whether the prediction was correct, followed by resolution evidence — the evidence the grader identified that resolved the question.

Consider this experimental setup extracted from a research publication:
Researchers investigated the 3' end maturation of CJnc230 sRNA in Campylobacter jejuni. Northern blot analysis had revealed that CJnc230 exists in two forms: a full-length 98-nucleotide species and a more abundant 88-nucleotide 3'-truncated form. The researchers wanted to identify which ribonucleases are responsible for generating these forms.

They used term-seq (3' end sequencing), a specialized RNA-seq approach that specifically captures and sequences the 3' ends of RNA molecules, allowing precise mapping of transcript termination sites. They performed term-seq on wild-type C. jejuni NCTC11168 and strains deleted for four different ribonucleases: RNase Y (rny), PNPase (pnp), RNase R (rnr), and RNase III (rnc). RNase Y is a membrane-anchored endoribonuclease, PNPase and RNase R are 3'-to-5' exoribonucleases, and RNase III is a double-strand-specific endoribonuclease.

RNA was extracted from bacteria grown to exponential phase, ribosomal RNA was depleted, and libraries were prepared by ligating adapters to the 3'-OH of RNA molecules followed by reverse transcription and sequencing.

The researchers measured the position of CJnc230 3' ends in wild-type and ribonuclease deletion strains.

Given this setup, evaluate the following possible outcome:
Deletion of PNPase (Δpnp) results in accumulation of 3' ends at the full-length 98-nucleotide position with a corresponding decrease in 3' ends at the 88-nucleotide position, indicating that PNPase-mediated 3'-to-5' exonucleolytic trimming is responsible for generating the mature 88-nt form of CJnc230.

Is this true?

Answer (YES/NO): NO